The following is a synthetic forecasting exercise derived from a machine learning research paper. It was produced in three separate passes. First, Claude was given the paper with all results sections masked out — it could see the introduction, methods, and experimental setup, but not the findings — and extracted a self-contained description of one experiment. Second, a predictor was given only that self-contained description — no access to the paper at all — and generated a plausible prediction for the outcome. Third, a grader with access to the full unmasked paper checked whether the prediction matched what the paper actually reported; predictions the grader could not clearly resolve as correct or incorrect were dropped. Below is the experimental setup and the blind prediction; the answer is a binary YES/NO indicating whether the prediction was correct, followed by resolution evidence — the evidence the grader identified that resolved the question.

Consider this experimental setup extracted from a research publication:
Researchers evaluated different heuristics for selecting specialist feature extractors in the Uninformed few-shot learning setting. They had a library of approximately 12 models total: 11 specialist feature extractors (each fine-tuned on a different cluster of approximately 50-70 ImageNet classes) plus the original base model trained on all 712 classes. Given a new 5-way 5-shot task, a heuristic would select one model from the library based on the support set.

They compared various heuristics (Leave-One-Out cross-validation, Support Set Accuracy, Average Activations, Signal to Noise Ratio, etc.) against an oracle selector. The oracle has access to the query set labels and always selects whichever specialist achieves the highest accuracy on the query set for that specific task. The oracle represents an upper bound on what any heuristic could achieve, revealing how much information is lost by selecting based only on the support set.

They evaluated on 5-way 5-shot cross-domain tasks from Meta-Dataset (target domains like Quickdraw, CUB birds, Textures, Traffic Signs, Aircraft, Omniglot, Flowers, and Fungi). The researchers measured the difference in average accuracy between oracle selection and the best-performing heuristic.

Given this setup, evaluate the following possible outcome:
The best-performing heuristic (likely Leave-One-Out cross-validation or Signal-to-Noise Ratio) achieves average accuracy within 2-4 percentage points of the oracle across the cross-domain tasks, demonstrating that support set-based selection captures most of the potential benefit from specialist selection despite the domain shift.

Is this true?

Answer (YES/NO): NO